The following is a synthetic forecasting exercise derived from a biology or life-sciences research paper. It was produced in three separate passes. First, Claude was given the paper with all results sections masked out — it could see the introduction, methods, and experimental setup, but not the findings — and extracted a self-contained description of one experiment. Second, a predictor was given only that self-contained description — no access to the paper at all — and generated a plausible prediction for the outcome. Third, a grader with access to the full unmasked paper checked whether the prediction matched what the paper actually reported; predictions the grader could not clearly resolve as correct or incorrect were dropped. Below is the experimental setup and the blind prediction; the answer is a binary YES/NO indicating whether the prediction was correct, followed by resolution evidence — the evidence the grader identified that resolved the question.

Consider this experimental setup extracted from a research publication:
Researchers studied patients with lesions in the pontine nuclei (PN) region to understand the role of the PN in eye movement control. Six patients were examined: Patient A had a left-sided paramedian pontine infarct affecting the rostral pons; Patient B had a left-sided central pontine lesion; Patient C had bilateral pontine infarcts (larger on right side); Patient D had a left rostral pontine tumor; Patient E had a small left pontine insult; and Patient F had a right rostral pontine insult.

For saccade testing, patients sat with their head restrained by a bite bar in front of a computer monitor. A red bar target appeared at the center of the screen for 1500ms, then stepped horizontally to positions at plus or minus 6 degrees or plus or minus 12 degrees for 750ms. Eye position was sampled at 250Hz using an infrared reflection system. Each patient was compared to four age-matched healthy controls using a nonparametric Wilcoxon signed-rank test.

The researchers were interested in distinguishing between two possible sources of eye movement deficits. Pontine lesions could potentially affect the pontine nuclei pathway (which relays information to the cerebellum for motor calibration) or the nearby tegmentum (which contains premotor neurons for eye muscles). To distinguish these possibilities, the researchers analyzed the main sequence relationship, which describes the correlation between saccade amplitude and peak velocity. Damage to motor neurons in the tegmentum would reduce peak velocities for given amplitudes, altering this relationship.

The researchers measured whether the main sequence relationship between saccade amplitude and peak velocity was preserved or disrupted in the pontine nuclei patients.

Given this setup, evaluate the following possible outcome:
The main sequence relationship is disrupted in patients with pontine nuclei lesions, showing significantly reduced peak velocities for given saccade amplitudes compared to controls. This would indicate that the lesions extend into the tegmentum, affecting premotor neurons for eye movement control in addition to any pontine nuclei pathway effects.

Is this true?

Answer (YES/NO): NO